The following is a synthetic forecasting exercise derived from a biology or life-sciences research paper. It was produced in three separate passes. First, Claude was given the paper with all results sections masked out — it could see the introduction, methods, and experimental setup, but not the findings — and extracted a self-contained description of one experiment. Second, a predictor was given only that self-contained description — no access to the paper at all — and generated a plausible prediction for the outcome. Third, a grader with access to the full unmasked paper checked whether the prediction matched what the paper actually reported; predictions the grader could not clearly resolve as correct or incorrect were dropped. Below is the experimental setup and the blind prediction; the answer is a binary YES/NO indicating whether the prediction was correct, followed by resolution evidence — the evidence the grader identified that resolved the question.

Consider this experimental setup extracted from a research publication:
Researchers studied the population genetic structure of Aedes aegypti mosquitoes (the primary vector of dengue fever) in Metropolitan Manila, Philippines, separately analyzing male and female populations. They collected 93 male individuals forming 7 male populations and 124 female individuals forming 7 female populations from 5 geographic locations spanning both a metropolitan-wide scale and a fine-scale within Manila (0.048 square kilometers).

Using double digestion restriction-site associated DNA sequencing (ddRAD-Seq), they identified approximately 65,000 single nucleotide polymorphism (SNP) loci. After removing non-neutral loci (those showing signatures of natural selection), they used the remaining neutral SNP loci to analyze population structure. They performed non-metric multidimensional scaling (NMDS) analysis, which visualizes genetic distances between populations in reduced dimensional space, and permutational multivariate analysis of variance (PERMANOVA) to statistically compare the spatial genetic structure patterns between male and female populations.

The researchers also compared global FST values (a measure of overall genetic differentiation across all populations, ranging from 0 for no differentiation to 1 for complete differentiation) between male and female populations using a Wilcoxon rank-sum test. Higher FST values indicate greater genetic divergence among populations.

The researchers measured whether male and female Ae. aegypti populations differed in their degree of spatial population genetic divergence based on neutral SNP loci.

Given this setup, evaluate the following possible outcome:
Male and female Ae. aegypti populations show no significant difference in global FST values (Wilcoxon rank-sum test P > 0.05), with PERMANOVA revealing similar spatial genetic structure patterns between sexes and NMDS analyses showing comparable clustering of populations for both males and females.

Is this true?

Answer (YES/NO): NO